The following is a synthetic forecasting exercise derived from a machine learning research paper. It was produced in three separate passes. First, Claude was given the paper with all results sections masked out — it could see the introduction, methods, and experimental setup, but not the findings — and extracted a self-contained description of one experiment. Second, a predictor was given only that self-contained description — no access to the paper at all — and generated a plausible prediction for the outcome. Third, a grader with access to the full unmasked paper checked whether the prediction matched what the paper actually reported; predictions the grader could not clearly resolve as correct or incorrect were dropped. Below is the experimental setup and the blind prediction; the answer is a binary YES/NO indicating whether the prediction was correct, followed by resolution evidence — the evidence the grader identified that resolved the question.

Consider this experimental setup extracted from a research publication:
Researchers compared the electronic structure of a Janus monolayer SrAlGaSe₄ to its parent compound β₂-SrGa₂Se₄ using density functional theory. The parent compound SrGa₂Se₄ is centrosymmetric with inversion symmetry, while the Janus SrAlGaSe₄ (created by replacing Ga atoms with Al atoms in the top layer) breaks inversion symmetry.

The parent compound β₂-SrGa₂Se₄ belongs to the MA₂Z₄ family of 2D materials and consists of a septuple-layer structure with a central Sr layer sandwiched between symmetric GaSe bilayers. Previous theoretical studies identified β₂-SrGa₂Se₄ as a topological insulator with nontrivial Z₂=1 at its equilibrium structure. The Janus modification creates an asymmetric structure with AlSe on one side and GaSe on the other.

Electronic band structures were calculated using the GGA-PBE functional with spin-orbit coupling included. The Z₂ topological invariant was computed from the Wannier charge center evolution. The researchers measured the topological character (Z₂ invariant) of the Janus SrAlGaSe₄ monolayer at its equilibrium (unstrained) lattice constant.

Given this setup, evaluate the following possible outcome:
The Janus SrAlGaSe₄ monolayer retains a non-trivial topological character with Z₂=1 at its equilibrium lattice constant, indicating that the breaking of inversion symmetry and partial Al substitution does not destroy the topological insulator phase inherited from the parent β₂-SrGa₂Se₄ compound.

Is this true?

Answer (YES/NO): NO